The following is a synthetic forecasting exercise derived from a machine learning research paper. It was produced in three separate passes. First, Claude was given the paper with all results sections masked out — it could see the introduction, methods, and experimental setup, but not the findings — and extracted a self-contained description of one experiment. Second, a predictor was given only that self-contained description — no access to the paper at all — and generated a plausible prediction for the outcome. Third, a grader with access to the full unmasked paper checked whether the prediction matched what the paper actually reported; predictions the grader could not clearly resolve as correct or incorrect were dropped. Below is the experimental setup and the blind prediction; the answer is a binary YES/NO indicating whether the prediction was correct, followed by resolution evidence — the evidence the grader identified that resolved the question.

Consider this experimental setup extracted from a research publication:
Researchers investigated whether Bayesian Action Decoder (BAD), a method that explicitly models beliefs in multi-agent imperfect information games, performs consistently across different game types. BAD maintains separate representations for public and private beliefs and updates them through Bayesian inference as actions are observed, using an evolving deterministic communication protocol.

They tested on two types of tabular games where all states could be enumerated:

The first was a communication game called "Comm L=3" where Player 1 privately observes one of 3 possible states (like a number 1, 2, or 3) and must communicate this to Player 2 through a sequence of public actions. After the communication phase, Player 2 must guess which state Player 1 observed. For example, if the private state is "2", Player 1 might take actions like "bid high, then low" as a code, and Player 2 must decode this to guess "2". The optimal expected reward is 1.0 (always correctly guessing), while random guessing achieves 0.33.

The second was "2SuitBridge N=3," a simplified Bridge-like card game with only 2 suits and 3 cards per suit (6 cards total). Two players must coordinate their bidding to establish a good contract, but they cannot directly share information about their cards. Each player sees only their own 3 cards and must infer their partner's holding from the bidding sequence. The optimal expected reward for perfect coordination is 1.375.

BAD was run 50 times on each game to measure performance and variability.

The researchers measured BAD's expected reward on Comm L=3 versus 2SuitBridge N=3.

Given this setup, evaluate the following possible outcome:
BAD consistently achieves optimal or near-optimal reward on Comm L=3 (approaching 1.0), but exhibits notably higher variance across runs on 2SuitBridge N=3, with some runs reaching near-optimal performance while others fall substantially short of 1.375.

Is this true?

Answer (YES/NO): NO